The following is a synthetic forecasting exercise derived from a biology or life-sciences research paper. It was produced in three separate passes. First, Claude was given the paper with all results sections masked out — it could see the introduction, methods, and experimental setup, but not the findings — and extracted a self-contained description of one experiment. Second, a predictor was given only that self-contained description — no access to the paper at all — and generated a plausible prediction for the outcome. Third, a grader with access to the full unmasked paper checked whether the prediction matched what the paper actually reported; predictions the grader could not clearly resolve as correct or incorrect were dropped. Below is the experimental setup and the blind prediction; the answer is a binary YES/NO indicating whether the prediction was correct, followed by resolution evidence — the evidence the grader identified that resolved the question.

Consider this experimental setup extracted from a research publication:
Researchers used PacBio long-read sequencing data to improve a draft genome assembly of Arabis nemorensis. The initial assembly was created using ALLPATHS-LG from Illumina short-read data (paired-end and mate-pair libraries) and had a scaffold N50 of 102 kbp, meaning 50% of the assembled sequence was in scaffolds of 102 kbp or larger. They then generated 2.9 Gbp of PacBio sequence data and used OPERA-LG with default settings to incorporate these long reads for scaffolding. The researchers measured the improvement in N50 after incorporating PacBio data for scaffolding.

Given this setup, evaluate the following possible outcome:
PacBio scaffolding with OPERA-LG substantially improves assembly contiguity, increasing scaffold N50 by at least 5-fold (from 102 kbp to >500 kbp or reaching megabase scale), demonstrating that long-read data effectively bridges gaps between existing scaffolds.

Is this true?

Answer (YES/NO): NO